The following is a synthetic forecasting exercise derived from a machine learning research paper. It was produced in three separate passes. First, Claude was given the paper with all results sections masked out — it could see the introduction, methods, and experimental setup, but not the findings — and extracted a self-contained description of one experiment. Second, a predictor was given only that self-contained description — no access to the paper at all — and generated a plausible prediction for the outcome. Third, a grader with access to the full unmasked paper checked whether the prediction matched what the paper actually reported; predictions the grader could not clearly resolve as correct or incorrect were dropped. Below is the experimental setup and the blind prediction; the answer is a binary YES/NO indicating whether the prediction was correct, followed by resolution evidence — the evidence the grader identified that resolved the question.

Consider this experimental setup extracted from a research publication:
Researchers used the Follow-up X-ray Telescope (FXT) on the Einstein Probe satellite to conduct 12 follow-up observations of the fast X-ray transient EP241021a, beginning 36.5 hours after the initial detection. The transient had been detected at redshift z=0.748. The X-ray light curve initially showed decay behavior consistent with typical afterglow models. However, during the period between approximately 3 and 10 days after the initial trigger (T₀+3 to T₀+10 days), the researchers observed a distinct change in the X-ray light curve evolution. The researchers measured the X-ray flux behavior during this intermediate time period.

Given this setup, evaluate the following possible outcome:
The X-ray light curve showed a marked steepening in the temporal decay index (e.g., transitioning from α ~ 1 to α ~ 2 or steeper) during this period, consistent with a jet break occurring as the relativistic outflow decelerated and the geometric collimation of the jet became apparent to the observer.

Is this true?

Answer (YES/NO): NO